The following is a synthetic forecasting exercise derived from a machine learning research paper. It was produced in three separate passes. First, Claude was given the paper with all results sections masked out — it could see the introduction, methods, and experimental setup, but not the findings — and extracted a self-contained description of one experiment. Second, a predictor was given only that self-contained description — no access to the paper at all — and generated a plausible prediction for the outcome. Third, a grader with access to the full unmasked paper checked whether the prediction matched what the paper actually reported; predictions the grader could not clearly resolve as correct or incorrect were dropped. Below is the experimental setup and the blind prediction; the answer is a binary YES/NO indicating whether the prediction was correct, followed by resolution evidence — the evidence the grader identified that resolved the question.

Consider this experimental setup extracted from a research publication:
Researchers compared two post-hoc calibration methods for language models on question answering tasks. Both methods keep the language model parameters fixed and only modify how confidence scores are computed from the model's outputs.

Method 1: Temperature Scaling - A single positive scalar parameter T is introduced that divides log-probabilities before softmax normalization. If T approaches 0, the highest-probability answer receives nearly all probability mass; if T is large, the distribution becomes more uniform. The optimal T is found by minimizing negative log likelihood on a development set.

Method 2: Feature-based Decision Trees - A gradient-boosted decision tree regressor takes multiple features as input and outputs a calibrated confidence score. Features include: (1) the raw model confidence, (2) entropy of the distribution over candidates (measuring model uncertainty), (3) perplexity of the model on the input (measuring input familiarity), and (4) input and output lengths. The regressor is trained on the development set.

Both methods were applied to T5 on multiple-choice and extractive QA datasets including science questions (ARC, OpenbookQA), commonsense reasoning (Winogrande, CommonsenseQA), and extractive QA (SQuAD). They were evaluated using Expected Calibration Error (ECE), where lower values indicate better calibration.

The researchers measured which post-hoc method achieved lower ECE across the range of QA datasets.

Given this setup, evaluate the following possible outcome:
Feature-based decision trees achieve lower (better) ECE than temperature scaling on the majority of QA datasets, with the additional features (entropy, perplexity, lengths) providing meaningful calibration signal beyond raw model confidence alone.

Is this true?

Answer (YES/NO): NO